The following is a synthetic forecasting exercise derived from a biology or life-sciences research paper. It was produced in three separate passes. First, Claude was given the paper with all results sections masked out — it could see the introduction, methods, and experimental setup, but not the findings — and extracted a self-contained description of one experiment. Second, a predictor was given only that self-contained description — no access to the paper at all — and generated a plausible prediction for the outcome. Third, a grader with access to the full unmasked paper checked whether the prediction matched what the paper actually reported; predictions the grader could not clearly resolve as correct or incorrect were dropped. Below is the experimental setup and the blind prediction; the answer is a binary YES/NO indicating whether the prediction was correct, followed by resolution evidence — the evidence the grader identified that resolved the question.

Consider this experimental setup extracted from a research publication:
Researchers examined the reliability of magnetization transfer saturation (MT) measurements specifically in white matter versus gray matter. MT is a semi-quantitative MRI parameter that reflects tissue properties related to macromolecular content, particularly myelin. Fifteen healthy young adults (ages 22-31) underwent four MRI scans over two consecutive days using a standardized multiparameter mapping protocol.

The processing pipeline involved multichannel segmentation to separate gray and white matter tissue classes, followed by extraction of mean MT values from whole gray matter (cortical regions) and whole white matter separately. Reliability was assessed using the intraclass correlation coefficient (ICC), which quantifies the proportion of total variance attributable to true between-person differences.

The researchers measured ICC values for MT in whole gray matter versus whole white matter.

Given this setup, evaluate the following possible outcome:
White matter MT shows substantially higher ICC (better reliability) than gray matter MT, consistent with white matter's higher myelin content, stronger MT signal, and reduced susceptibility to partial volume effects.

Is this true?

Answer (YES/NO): NO